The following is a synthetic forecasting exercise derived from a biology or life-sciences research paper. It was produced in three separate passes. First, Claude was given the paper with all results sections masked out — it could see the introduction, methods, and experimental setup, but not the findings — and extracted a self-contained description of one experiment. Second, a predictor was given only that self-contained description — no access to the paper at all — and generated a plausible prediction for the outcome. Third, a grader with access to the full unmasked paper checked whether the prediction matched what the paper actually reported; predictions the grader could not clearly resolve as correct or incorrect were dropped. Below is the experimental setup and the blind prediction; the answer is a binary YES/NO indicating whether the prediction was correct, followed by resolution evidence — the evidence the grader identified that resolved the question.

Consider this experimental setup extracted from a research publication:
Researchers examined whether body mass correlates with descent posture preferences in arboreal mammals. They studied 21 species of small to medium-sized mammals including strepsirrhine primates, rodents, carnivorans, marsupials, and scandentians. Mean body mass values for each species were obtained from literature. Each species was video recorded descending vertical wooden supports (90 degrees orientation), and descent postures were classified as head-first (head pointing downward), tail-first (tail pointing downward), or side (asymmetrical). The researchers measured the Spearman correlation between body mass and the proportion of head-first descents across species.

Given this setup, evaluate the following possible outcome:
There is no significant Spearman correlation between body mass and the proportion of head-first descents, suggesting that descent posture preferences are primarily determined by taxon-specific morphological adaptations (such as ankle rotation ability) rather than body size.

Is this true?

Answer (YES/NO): NO